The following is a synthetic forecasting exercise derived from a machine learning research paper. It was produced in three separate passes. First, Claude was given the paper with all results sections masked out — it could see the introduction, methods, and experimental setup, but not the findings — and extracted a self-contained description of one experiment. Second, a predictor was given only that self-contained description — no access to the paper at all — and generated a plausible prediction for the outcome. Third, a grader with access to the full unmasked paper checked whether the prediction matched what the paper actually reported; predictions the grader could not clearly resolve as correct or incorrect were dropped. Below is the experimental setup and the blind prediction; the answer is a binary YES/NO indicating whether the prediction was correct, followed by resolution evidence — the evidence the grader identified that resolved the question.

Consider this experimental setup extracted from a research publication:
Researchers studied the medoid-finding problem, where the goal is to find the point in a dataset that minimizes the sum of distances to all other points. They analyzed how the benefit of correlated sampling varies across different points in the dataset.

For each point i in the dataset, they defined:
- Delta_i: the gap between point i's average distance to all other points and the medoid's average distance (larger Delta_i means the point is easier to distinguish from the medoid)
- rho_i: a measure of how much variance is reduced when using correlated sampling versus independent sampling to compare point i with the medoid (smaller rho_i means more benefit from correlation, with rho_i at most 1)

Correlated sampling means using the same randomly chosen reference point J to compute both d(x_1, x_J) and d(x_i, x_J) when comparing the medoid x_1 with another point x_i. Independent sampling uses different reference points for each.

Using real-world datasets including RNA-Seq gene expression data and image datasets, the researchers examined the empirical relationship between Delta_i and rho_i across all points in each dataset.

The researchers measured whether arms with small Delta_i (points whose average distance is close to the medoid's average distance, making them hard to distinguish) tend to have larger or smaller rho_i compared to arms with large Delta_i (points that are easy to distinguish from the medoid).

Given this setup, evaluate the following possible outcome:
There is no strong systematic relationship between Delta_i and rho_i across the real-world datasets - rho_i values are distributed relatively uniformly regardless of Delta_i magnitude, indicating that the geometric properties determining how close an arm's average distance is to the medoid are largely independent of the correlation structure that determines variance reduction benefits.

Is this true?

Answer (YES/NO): NO